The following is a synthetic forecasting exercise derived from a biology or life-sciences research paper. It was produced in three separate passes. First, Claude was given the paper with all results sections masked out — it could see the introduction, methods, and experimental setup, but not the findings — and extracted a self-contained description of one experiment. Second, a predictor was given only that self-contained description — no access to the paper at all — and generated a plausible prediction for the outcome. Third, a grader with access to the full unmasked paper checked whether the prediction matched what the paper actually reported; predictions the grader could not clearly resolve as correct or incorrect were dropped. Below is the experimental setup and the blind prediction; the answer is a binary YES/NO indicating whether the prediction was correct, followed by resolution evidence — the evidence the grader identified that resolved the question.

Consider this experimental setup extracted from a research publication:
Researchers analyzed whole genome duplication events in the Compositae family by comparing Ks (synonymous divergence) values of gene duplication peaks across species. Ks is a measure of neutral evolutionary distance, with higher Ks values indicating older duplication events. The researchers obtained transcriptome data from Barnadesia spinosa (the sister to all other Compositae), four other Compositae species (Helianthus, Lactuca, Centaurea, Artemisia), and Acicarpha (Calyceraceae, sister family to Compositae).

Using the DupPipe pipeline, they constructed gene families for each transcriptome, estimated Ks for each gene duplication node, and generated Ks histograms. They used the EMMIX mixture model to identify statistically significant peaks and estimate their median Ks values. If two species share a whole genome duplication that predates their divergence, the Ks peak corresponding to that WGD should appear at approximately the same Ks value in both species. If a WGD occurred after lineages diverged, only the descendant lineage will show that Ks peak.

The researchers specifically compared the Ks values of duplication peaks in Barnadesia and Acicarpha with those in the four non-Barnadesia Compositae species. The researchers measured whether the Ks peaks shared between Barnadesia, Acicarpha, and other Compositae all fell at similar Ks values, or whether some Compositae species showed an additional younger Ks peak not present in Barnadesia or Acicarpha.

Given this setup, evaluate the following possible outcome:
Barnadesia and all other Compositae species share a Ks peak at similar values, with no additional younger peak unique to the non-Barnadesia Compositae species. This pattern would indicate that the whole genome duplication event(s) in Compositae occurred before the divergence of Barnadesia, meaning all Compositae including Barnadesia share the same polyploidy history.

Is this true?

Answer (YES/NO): NO